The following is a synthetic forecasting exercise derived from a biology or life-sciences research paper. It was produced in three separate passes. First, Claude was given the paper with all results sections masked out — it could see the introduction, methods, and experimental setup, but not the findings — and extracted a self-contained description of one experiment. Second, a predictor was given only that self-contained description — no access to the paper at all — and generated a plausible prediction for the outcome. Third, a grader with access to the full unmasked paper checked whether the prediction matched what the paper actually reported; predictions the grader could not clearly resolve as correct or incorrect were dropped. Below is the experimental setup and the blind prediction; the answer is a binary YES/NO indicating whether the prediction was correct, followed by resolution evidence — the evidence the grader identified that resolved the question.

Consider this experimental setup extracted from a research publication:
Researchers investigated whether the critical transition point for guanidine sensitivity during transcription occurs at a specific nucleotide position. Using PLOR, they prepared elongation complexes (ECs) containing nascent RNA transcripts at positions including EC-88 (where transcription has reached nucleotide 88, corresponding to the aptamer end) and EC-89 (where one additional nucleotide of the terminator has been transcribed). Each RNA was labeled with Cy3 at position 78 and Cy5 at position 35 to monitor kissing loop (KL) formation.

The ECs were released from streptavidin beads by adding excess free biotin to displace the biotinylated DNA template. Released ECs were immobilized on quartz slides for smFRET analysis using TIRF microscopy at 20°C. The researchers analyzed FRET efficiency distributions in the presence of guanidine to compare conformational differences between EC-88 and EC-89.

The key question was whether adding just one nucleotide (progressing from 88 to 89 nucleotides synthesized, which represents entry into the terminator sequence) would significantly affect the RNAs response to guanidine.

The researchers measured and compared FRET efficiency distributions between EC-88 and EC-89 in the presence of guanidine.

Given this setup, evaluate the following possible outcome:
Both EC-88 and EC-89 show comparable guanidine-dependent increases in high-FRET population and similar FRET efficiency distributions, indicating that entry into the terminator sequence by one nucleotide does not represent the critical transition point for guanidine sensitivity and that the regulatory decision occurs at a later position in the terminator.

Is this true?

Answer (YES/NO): NO